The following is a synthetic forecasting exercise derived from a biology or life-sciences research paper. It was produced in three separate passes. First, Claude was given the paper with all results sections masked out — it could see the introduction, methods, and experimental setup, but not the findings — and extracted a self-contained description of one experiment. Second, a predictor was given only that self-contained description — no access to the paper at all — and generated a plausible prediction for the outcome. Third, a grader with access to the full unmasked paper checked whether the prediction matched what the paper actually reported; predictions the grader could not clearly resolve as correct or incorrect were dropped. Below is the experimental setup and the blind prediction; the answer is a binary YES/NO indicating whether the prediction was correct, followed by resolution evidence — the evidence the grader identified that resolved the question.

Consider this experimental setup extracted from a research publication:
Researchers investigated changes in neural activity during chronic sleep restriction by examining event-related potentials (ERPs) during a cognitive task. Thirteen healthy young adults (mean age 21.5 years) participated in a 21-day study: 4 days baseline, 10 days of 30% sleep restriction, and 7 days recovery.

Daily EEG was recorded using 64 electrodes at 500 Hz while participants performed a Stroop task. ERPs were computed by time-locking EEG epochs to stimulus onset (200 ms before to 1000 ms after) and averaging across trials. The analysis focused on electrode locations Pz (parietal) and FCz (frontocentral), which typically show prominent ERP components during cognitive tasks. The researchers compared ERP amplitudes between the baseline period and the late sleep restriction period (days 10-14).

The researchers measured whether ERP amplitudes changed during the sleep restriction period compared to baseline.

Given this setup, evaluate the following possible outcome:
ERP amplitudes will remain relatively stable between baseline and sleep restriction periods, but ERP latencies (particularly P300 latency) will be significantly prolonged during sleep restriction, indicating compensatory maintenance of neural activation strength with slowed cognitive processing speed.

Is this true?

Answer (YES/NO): NO